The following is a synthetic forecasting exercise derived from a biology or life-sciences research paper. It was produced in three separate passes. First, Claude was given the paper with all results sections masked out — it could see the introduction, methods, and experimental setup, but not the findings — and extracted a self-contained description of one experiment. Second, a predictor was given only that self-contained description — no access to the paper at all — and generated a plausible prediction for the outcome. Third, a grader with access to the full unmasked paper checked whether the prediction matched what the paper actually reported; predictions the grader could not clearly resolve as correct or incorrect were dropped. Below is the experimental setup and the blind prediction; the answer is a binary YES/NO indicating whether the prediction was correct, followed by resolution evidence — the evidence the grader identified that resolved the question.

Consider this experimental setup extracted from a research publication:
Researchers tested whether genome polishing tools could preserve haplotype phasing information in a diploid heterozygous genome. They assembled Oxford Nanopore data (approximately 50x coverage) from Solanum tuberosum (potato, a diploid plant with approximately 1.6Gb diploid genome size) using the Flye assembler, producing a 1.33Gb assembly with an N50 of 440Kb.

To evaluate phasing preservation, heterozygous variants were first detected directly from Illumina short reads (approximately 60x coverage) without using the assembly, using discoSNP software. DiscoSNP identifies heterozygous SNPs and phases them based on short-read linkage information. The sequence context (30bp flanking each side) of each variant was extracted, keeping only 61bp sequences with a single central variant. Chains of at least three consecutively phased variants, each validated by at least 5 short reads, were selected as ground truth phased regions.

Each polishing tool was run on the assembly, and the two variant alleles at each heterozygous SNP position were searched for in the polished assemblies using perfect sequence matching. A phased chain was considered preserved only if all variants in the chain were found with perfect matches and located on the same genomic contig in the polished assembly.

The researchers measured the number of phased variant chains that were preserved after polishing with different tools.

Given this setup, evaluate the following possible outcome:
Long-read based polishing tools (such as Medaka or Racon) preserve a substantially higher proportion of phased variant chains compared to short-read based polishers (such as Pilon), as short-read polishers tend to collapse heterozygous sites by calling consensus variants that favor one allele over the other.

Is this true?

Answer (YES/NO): NO